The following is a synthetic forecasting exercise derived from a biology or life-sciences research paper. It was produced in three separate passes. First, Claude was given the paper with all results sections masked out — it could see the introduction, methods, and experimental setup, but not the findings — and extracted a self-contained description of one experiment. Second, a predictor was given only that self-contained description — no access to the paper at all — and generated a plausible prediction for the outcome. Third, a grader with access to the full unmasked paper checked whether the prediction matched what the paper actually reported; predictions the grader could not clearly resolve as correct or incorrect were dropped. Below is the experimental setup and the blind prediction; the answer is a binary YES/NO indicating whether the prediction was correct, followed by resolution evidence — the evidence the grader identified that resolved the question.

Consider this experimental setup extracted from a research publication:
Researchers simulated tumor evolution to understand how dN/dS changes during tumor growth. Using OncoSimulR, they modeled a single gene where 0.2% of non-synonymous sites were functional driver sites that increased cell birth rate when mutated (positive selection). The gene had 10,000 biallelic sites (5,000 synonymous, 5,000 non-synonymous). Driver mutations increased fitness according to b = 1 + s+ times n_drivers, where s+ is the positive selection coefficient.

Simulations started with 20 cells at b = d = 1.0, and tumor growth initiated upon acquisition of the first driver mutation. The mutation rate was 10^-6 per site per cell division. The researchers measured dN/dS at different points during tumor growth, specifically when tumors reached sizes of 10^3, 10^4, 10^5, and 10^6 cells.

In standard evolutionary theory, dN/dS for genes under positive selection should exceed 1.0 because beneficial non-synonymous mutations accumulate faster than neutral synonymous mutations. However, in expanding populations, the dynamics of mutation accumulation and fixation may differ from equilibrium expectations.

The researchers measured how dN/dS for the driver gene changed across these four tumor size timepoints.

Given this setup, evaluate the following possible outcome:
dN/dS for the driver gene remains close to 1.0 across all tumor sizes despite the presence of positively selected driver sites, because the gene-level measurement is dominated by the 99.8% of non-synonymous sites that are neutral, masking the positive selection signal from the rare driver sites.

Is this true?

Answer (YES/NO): NO